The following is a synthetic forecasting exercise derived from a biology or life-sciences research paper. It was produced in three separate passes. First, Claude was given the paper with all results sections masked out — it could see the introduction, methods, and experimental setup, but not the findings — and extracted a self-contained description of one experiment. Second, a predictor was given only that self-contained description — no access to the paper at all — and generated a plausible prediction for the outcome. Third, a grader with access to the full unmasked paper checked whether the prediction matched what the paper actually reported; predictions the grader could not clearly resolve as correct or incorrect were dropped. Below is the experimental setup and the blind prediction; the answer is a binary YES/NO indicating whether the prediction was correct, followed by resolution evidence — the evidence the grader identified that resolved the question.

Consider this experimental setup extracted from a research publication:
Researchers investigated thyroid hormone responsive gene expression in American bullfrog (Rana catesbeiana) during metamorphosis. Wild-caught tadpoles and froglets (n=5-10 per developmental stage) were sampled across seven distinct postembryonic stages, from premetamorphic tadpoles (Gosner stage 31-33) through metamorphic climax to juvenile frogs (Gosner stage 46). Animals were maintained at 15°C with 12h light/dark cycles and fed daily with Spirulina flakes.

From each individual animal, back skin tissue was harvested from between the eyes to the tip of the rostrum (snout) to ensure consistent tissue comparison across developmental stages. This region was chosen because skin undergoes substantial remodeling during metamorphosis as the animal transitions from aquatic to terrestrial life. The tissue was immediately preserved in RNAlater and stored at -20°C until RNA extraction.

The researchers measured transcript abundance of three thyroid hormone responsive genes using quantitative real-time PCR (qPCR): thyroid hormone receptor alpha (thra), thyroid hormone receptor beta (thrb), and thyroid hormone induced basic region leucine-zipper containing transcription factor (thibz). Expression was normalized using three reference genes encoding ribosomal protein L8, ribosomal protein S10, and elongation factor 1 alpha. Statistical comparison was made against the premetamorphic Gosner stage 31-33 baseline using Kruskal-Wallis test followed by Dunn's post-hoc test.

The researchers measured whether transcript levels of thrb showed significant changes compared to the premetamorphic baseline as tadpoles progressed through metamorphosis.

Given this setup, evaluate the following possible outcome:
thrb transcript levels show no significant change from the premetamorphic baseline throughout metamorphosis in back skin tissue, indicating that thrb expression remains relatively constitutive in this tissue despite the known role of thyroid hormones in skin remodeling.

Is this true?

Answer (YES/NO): NO